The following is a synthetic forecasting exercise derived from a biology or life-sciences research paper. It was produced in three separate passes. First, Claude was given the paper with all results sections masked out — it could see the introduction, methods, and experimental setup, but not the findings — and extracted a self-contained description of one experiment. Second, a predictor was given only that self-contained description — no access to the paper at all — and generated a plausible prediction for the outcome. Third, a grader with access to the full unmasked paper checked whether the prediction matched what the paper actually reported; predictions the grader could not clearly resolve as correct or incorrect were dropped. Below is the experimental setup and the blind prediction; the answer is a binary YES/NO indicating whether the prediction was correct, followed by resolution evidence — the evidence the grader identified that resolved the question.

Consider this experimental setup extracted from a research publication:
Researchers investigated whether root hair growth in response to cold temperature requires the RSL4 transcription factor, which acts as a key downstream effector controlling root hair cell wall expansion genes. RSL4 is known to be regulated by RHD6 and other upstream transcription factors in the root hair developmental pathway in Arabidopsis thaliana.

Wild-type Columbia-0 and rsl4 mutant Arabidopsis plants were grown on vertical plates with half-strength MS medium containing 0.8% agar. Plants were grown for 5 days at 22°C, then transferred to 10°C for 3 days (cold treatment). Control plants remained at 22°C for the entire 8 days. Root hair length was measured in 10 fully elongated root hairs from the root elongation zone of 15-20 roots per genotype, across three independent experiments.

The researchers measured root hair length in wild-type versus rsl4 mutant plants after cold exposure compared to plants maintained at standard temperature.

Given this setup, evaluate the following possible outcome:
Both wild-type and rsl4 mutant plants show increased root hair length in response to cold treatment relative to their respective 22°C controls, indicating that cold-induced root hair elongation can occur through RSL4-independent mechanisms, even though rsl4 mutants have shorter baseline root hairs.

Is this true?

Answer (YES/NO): NO